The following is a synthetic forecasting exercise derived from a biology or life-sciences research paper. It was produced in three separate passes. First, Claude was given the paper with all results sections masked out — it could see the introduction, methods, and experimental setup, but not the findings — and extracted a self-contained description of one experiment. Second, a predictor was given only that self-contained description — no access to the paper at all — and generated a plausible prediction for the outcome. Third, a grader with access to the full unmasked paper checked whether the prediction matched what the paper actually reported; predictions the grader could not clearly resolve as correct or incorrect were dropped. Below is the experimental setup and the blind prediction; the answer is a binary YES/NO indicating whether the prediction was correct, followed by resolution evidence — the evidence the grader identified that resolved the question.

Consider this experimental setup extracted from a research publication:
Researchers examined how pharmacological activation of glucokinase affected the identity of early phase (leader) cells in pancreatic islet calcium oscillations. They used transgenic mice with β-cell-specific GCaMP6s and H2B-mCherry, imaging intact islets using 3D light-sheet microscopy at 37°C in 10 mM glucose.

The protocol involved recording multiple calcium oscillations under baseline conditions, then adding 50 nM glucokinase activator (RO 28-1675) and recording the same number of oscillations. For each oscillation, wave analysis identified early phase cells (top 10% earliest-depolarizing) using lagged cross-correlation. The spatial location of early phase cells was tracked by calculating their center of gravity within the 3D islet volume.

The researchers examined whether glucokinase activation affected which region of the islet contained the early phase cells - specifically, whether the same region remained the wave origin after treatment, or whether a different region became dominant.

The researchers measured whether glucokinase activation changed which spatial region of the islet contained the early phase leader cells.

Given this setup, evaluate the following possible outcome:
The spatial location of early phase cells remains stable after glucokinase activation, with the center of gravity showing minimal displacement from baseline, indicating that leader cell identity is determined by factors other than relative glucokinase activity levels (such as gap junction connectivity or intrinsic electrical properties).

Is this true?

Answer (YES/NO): NO